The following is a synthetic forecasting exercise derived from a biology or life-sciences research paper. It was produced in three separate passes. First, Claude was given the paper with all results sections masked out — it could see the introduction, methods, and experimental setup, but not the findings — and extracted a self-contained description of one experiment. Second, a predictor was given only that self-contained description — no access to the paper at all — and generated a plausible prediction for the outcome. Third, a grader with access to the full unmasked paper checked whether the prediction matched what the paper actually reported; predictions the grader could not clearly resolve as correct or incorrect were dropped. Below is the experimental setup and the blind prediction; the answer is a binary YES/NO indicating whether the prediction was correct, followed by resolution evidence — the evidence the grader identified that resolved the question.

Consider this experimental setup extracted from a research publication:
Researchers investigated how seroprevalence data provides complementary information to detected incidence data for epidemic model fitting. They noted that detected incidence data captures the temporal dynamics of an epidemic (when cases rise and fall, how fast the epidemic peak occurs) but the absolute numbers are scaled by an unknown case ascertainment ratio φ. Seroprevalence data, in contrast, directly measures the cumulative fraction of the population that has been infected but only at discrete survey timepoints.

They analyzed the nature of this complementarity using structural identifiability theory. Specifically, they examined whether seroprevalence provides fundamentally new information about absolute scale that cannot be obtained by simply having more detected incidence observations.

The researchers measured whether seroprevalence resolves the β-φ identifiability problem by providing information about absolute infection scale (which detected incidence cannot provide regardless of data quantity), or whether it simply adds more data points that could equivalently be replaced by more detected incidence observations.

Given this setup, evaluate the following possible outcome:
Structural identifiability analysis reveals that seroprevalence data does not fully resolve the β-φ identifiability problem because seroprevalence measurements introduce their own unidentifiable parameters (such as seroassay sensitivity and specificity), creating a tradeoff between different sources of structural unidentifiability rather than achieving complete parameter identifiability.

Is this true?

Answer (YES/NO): NO